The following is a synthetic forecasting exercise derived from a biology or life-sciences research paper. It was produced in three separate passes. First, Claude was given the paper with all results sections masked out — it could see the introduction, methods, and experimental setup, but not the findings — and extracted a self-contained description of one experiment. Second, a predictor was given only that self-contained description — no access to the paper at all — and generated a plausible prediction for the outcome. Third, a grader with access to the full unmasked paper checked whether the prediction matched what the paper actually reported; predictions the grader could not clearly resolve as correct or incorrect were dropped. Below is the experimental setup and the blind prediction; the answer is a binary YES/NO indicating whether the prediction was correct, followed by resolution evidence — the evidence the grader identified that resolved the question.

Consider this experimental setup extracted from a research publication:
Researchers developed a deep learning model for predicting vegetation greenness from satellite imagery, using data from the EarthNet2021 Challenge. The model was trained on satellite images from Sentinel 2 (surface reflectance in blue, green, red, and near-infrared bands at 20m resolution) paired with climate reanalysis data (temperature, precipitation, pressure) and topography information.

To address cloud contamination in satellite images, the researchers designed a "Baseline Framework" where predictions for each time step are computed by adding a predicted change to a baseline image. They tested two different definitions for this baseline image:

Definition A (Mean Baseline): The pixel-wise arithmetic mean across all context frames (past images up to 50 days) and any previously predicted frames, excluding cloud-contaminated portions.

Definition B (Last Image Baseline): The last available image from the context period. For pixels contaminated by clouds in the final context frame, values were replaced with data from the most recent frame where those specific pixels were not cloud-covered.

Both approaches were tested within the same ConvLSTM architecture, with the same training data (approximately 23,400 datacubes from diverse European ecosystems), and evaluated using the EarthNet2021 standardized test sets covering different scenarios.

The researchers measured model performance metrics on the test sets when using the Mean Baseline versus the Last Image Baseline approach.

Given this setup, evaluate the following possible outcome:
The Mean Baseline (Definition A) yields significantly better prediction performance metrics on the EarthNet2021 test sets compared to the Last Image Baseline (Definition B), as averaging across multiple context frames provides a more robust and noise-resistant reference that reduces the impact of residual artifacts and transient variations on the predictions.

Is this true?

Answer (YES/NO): NO